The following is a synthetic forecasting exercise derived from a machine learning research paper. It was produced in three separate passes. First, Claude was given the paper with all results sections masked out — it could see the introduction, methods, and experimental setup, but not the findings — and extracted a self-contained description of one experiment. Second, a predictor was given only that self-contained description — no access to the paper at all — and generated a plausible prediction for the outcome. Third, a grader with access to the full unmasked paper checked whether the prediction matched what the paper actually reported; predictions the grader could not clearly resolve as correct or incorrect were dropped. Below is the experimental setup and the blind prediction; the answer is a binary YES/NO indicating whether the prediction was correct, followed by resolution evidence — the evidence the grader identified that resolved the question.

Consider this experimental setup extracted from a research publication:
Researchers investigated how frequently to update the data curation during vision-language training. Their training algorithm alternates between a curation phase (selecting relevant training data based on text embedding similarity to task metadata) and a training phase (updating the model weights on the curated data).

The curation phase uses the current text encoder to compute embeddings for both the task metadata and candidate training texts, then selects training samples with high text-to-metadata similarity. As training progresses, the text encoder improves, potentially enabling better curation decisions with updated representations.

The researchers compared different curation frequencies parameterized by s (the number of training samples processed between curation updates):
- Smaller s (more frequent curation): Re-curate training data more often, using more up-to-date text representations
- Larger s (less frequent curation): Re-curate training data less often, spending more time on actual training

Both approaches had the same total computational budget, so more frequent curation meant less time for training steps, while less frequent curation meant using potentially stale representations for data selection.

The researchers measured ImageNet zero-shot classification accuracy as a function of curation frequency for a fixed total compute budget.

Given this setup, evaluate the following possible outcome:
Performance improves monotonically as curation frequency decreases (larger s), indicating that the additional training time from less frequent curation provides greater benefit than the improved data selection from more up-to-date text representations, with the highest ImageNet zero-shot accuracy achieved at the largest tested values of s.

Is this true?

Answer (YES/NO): NO